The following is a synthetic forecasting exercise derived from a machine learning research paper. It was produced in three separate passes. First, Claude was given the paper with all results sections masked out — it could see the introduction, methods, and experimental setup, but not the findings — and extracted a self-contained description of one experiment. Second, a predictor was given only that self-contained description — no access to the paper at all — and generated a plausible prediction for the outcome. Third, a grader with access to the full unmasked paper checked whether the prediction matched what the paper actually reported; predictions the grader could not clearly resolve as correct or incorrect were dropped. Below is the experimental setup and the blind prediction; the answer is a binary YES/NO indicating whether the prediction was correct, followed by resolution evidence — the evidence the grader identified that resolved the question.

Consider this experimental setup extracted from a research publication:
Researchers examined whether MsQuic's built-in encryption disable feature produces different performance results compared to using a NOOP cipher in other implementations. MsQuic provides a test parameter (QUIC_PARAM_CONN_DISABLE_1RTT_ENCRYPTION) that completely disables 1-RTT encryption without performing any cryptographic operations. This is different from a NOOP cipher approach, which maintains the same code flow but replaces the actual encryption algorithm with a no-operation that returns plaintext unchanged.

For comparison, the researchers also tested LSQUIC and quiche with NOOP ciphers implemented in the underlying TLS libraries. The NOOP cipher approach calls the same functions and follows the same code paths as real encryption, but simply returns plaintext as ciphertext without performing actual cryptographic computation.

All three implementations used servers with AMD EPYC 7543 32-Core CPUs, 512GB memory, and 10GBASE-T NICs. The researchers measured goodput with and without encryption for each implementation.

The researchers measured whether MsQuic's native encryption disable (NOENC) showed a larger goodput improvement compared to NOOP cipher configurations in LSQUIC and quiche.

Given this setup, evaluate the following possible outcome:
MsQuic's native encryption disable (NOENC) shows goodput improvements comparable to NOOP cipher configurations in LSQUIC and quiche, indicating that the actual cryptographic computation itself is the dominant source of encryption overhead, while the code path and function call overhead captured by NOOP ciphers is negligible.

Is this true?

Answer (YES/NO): NO